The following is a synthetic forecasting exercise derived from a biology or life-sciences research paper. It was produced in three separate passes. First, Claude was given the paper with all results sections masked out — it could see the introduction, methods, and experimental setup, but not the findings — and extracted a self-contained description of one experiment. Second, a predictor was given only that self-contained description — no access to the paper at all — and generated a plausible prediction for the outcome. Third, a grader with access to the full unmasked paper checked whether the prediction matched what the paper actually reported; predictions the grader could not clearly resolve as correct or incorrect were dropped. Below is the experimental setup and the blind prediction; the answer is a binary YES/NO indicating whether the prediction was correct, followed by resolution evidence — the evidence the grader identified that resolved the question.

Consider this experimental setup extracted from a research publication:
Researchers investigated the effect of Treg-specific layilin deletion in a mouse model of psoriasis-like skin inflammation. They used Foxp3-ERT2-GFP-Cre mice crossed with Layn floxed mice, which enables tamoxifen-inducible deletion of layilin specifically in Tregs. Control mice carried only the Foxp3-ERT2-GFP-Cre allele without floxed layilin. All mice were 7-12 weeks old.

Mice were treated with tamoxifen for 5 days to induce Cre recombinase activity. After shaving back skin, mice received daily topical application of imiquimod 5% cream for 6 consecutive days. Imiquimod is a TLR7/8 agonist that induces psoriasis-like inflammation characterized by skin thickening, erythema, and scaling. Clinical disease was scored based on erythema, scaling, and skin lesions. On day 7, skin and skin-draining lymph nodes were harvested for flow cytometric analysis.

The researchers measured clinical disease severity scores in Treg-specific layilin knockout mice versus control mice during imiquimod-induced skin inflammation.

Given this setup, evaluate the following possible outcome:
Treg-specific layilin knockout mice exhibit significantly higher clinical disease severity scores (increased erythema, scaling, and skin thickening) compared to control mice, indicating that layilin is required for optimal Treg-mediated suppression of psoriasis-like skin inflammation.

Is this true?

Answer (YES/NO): NO